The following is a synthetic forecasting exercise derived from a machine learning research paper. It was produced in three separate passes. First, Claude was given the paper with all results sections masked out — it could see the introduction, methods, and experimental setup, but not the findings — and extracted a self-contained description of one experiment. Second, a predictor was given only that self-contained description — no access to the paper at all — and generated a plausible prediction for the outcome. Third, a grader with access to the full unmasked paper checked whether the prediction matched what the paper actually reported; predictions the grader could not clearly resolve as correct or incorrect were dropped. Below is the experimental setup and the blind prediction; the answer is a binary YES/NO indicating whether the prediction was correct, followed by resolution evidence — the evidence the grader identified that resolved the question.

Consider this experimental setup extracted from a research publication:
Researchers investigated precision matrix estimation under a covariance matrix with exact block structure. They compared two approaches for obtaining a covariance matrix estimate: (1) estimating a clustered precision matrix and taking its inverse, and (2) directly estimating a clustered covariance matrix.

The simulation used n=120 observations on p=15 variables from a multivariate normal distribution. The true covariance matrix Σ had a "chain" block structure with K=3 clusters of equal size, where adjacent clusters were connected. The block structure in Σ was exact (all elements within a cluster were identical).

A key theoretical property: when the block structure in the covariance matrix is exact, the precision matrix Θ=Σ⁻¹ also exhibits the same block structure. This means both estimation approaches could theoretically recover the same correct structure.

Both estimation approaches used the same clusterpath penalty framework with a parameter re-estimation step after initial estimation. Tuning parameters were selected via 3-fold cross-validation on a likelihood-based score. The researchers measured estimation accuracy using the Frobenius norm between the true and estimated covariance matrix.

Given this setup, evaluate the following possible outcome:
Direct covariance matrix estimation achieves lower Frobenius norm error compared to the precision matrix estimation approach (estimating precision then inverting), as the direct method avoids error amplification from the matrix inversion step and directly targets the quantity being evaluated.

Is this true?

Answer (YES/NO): YES